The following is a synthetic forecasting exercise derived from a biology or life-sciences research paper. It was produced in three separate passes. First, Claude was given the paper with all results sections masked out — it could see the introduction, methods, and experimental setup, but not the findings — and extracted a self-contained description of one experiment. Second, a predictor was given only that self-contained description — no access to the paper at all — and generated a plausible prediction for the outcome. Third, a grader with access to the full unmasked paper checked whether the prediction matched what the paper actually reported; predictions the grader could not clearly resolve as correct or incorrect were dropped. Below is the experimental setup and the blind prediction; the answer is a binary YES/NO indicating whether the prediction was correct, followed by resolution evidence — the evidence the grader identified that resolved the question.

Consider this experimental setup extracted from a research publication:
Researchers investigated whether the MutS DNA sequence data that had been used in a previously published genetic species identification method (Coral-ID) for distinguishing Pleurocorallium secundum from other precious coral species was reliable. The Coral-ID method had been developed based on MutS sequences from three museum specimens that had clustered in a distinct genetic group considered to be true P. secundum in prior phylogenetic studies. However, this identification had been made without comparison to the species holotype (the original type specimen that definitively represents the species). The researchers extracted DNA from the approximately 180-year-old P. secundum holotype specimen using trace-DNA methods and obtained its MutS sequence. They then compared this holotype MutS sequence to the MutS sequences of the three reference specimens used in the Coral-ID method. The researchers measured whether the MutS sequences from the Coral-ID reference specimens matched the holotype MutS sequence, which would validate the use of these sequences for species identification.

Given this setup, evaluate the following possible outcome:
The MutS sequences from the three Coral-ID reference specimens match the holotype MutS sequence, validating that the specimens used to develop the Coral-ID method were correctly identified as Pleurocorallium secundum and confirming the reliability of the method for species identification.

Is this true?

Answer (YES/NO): YES